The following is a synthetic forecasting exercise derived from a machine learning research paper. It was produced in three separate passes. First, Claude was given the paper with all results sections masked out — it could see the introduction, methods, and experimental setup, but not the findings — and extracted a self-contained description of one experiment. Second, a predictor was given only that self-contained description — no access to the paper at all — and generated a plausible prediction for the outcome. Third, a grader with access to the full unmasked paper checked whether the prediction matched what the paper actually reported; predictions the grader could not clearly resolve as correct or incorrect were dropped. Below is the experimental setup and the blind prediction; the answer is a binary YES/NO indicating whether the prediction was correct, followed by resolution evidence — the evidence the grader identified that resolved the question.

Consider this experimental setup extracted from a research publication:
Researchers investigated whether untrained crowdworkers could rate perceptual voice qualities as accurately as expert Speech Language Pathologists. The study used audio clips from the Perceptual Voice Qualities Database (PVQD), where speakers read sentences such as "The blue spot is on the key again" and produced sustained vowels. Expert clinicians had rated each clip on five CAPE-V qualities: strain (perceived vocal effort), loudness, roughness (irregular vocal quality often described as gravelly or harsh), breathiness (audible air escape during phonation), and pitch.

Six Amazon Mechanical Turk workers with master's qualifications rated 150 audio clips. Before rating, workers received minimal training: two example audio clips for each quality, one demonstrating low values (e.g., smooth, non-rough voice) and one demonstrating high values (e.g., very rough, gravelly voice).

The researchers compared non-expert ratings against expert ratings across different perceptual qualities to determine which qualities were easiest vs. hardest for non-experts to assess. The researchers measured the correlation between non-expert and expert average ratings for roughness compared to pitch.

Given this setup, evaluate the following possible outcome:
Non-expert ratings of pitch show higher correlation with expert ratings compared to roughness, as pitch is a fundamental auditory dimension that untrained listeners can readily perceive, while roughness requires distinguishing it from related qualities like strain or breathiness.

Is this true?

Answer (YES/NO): NO